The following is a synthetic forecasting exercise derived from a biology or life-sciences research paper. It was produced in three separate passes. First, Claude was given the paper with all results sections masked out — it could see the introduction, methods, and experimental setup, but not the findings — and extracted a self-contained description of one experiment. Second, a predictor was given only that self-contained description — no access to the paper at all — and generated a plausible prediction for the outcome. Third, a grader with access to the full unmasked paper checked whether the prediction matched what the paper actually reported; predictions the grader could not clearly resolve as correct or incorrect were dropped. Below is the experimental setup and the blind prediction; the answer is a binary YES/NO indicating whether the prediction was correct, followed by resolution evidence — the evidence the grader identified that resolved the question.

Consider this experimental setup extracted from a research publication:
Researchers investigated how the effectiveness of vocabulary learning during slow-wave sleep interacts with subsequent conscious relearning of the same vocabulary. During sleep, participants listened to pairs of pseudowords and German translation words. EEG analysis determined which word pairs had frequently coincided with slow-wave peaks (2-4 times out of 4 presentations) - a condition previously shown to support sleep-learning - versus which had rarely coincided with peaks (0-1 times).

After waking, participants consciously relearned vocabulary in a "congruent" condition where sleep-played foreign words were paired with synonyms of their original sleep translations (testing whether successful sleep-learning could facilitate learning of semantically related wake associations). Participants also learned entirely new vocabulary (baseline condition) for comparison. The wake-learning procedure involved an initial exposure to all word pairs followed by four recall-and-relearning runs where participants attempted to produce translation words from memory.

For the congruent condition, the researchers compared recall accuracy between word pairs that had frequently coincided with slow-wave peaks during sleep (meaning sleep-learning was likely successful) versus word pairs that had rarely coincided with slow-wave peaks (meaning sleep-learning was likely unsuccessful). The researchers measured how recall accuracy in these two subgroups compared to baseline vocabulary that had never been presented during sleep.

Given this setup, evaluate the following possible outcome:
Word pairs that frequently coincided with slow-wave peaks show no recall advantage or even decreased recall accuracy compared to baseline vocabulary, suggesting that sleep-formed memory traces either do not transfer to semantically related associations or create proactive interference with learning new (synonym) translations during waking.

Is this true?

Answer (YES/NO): YES